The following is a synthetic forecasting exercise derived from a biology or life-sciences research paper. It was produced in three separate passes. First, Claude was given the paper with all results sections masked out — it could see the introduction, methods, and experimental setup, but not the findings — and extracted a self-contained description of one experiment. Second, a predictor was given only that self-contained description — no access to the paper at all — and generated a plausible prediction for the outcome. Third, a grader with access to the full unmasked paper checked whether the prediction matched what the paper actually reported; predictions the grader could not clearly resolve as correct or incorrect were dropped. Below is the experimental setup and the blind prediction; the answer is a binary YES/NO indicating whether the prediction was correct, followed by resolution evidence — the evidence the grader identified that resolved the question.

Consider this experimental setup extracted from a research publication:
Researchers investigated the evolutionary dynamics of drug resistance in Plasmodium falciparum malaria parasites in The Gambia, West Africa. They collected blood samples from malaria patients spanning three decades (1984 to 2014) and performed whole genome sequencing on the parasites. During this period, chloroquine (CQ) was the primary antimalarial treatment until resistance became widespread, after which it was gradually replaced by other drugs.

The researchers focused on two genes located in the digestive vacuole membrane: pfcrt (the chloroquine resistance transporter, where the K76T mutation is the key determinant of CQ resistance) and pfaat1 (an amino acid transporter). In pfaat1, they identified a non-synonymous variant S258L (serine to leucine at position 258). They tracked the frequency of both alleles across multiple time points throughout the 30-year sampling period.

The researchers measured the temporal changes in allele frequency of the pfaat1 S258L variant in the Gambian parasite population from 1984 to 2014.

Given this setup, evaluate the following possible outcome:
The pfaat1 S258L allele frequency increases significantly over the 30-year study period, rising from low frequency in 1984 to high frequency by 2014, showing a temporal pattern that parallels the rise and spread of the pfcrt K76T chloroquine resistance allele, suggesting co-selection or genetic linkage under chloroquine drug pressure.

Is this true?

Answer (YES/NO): YES